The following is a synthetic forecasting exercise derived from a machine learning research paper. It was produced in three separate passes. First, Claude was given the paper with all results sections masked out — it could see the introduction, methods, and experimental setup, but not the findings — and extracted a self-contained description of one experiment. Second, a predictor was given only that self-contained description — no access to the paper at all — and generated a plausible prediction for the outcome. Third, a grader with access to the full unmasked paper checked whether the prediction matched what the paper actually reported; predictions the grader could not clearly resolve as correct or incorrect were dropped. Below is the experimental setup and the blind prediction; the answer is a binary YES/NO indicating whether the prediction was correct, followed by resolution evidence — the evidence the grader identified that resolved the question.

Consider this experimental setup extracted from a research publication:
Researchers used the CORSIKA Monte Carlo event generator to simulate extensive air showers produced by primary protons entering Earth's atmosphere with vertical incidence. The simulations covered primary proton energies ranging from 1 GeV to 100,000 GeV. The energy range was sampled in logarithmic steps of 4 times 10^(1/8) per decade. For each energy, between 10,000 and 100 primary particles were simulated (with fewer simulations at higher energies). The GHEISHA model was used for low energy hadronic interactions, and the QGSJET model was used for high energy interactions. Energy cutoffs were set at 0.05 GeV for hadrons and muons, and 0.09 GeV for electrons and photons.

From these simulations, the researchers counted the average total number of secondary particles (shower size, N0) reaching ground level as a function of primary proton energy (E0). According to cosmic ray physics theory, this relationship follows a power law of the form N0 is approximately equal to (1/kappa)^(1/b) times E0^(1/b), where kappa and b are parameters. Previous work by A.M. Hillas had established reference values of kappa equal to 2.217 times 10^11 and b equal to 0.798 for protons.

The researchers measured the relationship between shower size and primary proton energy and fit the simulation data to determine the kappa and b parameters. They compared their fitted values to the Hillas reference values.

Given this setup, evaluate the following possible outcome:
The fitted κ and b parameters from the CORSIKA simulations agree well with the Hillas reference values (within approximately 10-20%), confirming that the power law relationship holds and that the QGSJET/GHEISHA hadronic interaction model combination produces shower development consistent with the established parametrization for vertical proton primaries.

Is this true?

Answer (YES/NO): NO